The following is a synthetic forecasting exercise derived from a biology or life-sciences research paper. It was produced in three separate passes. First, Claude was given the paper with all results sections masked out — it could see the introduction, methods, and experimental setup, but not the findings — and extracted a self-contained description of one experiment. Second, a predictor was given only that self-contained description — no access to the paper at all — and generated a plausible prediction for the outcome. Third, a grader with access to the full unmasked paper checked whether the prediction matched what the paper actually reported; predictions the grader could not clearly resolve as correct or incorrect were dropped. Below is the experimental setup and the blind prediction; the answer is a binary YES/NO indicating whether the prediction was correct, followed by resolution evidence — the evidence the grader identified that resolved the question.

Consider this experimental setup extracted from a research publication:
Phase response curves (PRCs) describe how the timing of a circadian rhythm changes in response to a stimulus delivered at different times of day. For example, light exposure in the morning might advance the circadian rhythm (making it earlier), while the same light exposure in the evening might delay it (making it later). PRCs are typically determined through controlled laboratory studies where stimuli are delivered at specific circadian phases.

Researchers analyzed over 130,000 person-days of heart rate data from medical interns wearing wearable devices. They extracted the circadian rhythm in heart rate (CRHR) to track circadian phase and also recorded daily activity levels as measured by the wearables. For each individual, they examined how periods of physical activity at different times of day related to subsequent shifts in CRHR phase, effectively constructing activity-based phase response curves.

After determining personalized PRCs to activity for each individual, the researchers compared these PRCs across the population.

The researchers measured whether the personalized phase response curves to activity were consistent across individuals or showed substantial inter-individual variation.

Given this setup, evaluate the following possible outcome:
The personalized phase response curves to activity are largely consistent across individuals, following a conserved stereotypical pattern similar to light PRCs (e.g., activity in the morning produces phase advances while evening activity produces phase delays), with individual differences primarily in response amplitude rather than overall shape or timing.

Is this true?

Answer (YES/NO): NO